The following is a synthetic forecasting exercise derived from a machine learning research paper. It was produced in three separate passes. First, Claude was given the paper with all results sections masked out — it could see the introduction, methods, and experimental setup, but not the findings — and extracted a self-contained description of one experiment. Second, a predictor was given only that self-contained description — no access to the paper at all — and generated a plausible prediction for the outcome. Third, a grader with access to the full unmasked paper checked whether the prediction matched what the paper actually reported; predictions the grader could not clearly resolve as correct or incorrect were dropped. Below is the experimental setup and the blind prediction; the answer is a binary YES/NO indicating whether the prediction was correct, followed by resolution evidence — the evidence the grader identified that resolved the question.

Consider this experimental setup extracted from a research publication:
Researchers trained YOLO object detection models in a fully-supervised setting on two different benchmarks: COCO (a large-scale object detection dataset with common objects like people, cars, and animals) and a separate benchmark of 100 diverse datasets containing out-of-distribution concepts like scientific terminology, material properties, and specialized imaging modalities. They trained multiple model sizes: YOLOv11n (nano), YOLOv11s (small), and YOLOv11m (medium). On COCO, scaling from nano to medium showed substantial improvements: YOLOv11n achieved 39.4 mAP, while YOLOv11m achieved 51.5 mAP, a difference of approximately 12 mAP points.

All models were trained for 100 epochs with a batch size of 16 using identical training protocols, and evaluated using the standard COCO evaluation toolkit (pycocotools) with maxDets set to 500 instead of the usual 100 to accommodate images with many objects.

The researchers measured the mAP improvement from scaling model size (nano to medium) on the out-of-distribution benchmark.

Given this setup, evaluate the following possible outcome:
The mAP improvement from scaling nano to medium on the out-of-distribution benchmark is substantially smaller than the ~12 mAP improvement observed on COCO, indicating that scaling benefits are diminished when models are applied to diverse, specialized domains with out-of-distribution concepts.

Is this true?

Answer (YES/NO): YES